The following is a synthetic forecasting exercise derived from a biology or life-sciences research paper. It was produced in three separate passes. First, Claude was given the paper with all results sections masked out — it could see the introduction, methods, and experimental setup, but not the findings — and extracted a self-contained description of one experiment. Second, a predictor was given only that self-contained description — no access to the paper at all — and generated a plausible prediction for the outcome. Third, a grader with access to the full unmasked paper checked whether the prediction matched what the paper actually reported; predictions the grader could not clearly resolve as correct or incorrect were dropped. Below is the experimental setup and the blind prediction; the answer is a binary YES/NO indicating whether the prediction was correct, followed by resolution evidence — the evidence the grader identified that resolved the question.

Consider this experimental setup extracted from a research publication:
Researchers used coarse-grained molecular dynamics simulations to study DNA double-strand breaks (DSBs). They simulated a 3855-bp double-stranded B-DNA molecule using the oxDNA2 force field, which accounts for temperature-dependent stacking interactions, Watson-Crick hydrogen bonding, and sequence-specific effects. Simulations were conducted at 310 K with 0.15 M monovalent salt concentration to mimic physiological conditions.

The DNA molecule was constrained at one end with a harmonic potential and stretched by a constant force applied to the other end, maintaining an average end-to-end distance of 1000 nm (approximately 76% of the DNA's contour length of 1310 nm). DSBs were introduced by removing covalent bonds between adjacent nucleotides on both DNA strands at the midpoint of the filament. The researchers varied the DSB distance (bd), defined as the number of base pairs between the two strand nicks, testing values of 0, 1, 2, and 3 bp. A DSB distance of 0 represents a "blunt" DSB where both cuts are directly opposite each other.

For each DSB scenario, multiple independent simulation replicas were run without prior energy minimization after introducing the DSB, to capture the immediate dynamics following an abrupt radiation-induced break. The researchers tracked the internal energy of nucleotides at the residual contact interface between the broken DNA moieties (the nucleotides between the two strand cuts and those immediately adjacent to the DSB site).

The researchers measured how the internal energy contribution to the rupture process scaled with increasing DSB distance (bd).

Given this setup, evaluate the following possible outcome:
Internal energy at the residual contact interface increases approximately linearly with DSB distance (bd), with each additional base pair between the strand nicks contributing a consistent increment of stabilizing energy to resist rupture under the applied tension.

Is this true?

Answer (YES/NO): YES